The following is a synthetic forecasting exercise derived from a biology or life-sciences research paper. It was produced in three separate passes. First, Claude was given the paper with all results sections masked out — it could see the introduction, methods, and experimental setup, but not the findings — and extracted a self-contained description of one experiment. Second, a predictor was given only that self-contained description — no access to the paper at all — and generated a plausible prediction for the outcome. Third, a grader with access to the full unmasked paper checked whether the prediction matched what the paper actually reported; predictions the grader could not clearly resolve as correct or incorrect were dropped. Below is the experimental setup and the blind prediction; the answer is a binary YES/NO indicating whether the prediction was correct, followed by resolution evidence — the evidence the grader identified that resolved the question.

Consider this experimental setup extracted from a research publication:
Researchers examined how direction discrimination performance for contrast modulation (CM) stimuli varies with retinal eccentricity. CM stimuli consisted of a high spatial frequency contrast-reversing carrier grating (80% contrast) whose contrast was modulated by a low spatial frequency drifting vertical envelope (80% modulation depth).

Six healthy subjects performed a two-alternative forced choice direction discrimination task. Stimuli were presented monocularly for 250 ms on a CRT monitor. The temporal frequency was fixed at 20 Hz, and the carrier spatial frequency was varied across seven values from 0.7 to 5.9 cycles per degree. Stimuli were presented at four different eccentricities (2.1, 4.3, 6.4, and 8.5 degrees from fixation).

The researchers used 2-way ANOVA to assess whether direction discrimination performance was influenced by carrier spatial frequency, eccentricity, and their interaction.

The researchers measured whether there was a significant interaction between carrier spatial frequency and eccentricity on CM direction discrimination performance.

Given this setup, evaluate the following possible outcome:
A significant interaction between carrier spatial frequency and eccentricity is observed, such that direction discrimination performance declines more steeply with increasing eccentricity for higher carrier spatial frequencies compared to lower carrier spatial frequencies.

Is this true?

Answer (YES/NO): NO